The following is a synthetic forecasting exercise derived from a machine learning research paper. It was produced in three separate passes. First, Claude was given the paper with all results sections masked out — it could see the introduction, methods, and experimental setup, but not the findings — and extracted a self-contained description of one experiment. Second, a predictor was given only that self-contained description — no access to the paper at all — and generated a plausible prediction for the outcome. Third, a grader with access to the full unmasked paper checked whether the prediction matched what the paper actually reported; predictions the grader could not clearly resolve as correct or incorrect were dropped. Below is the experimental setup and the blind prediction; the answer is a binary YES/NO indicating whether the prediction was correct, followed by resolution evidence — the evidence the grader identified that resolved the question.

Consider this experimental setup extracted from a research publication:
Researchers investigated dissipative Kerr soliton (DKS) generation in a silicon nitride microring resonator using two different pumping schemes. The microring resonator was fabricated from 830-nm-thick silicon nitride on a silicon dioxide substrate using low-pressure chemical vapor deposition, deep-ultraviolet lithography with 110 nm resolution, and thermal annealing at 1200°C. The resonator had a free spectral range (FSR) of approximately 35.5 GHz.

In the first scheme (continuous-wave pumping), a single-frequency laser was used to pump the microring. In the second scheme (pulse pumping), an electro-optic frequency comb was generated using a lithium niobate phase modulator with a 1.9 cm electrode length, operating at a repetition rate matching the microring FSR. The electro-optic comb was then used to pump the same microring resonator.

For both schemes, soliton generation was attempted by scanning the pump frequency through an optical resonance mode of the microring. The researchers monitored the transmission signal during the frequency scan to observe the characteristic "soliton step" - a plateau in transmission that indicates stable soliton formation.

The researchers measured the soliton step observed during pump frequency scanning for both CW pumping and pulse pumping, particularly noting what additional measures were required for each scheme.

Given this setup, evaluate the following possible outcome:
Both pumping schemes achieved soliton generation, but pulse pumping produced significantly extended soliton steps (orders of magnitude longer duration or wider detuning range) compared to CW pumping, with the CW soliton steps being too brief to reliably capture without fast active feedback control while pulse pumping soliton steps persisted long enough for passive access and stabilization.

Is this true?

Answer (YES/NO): NO